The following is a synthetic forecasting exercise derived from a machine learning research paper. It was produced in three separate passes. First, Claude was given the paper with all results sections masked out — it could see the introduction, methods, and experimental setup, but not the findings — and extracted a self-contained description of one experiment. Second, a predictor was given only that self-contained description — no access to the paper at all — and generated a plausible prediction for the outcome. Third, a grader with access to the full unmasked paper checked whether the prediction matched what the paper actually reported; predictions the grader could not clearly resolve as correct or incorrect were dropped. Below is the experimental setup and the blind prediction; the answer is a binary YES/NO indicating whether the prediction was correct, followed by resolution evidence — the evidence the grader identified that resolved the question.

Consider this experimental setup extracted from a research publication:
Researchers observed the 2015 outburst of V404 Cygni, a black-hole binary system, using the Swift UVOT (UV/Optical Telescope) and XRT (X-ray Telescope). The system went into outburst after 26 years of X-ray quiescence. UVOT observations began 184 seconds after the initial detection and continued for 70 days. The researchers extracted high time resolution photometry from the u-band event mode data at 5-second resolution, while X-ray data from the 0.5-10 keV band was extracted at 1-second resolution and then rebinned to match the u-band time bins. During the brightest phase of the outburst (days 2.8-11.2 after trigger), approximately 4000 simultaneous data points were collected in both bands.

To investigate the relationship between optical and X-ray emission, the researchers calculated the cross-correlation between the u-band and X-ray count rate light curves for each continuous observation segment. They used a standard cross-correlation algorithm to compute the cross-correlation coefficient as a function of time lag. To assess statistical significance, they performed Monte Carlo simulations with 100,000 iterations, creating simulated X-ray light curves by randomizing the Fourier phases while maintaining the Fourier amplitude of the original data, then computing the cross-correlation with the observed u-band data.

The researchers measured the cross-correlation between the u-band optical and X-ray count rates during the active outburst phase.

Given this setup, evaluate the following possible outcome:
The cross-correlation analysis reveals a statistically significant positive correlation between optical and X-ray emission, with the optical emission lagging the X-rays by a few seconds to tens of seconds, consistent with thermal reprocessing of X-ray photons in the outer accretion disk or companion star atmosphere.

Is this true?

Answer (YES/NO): NO